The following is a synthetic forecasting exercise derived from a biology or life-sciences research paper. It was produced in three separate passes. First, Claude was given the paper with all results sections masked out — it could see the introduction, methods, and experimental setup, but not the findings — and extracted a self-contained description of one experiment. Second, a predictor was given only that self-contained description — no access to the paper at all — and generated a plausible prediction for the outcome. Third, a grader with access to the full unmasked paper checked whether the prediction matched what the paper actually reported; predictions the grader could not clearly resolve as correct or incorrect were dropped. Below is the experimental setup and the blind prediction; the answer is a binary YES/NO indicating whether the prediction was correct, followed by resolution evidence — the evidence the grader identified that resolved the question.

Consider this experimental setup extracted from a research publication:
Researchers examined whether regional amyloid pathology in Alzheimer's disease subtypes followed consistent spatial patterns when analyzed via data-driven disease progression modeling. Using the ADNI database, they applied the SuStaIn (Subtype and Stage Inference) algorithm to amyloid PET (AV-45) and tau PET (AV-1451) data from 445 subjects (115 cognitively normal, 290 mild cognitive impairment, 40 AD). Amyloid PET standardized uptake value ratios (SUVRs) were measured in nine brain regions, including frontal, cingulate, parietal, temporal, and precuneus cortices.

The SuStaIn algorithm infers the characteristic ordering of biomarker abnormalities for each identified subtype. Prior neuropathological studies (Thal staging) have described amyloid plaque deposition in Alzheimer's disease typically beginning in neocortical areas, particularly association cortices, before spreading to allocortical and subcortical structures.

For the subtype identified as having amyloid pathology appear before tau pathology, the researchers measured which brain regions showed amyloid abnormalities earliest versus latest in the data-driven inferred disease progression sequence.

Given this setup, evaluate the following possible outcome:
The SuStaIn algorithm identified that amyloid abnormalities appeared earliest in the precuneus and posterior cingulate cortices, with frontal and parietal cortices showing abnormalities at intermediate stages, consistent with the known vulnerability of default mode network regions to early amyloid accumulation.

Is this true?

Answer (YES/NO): NO